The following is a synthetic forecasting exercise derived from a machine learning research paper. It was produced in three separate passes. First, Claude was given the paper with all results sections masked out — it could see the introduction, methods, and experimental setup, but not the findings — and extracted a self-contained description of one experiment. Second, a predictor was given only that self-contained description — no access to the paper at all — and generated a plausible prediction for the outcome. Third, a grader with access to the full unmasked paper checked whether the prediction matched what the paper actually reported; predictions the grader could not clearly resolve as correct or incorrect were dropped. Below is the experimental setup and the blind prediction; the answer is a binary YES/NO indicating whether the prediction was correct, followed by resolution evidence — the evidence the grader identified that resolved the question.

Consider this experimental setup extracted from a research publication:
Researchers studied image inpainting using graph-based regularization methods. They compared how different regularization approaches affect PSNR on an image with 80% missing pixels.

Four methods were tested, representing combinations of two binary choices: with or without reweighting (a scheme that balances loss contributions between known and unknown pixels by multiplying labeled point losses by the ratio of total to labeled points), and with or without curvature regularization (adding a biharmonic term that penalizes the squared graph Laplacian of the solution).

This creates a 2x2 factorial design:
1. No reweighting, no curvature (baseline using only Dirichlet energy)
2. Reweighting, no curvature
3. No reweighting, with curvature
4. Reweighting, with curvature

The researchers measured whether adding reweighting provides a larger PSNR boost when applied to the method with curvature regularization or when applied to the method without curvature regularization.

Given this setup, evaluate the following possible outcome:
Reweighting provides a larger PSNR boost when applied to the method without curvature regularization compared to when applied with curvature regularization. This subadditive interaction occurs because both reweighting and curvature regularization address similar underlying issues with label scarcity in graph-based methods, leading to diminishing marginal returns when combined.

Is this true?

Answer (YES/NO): YES